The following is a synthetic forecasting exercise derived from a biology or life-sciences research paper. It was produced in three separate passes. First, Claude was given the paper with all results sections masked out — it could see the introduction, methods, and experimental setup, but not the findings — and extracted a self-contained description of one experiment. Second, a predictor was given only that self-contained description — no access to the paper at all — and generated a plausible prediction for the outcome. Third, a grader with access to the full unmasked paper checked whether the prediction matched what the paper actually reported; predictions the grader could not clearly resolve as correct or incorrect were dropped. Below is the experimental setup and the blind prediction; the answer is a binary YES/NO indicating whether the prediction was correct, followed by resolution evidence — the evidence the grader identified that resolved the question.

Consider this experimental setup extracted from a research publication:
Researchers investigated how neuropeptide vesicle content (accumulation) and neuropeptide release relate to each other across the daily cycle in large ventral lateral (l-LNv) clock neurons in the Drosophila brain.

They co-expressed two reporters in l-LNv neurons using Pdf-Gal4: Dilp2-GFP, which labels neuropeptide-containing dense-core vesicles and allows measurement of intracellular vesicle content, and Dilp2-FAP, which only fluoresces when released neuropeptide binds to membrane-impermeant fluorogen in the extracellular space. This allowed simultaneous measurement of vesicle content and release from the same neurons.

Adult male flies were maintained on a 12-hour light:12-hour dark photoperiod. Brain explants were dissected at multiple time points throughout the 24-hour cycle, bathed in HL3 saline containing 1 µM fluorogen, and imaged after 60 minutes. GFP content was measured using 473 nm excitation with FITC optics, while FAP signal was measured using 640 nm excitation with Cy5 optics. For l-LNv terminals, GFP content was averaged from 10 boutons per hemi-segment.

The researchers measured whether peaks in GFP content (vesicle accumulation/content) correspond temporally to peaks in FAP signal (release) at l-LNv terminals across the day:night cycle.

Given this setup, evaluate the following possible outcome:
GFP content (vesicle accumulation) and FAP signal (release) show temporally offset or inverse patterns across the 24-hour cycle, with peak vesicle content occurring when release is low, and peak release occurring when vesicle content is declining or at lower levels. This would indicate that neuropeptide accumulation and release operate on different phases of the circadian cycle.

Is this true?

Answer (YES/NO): NO